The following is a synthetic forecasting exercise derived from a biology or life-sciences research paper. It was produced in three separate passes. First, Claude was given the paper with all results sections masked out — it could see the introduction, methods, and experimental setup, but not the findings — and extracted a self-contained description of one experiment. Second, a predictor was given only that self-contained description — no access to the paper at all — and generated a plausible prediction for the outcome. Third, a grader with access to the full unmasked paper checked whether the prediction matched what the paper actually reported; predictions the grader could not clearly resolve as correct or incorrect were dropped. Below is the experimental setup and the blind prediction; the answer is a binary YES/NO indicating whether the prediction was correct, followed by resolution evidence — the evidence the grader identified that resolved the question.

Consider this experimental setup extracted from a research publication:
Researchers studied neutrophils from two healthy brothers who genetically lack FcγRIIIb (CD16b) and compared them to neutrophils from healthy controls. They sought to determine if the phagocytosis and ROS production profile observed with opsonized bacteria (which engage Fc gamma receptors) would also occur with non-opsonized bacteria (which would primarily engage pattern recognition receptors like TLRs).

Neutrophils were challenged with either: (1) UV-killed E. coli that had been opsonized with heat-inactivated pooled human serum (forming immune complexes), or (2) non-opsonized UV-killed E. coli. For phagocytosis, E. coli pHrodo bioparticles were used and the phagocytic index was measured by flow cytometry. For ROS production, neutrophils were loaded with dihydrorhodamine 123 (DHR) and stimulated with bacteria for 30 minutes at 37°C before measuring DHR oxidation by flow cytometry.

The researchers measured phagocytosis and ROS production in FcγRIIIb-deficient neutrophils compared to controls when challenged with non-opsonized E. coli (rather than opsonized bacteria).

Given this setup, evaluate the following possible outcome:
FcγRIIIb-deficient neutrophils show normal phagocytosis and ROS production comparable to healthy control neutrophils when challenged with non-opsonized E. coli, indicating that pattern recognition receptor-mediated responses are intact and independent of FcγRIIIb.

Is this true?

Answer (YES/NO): YES